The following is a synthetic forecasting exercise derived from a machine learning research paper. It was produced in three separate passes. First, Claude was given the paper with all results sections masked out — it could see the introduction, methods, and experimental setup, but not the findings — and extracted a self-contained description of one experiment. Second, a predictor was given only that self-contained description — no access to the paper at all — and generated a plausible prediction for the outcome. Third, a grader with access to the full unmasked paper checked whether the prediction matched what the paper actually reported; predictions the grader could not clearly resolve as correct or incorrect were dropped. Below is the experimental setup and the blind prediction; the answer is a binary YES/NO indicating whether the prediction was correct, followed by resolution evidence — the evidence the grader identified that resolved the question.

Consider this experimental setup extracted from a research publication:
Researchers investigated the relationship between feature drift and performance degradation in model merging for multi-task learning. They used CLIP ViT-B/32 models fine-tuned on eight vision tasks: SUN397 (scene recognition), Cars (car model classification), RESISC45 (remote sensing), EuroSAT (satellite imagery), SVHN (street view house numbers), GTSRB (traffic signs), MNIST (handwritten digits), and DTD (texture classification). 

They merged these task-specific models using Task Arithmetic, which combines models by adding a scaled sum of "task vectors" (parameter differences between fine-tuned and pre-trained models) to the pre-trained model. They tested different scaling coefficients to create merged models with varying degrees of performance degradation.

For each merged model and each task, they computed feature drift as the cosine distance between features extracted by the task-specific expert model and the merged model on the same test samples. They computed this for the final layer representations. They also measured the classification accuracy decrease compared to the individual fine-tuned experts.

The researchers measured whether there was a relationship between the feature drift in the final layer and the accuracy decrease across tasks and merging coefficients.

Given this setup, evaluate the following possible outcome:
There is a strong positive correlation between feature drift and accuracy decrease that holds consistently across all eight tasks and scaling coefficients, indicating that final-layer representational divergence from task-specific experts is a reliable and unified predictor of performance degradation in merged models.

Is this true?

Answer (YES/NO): YES